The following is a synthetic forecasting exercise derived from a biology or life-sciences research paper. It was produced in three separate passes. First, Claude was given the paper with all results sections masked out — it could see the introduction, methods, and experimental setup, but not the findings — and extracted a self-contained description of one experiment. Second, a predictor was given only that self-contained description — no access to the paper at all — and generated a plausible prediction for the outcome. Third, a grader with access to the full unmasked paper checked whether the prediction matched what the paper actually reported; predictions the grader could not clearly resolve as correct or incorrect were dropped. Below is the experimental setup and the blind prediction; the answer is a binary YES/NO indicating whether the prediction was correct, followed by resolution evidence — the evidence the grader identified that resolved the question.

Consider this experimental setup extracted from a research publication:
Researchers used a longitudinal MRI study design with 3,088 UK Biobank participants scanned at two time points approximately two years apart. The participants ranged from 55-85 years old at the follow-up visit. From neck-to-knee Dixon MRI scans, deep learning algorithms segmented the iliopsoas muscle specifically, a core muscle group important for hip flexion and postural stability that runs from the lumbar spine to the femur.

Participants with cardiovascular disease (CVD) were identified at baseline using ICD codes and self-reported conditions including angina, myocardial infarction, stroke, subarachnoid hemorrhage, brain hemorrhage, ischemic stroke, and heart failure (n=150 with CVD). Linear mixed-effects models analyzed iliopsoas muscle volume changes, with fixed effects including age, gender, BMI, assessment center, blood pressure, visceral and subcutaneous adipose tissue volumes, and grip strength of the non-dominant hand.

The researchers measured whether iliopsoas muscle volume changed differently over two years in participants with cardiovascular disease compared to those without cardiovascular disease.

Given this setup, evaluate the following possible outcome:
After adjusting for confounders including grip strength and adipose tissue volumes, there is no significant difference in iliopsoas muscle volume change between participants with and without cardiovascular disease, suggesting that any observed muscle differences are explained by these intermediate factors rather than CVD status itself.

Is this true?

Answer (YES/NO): YES